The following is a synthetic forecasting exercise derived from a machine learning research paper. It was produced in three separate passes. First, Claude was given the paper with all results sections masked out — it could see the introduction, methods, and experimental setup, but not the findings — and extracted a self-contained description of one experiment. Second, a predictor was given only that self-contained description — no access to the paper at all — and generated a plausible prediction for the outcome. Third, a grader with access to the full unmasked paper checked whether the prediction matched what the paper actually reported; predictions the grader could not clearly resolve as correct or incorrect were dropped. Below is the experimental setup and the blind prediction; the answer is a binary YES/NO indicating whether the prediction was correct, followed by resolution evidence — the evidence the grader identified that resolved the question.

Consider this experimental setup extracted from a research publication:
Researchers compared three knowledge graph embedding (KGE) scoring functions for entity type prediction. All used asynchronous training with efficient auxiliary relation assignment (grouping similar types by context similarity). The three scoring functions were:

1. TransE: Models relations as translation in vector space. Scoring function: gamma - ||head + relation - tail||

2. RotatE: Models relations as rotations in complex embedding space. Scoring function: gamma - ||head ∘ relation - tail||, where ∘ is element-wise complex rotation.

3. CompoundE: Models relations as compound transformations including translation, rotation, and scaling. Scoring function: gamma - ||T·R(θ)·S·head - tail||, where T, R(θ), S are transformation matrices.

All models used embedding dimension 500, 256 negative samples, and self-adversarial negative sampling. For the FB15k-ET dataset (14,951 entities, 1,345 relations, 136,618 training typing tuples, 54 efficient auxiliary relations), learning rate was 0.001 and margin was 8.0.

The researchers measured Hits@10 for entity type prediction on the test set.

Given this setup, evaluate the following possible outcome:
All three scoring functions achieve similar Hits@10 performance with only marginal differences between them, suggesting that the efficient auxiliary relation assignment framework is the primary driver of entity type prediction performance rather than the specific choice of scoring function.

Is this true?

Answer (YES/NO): NO